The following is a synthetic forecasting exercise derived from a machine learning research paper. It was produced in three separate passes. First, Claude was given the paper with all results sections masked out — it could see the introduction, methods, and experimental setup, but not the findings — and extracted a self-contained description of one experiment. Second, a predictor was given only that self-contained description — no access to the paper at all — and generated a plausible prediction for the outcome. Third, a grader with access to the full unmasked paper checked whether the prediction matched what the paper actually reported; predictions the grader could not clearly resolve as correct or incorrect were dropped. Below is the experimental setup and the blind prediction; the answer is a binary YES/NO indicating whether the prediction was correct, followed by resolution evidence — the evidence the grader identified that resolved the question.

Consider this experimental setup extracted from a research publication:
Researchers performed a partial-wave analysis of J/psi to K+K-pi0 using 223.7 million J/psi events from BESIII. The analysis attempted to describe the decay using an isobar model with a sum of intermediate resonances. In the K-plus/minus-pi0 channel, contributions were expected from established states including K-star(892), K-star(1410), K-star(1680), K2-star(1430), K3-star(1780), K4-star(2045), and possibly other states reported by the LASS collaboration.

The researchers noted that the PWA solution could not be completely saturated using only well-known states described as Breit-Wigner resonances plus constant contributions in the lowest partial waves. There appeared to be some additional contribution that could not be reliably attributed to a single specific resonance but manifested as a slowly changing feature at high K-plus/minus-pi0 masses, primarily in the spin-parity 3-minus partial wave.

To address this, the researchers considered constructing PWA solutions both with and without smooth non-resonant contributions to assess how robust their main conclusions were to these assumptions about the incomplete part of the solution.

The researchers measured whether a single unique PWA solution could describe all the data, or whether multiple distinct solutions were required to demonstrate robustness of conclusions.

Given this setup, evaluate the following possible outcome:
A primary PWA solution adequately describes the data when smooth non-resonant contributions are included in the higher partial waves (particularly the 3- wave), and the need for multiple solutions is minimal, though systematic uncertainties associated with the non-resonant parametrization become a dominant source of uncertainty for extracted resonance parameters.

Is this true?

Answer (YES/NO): NO